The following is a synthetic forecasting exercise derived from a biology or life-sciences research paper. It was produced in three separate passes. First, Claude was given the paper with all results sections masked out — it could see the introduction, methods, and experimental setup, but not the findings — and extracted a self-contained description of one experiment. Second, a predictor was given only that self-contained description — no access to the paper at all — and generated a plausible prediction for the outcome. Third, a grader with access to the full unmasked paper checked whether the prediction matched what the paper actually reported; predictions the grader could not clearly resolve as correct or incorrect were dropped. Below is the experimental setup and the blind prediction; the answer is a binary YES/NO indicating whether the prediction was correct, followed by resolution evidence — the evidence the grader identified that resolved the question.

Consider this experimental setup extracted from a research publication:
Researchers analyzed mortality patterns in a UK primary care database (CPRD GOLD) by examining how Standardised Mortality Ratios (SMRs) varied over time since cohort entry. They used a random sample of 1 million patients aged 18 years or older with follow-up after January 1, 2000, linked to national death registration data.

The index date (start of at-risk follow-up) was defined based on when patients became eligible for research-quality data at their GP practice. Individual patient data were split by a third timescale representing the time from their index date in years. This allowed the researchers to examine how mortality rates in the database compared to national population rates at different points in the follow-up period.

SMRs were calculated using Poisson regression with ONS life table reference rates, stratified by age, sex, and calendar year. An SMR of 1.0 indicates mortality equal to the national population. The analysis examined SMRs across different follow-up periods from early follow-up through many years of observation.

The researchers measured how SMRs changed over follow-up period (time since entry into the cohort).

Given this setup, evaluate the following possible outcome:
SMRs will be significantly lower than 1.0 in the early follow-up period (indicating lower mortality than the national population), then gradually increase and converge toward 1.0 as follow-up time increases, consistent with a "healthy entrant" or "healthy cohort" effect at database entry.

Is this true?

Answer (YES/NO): NO